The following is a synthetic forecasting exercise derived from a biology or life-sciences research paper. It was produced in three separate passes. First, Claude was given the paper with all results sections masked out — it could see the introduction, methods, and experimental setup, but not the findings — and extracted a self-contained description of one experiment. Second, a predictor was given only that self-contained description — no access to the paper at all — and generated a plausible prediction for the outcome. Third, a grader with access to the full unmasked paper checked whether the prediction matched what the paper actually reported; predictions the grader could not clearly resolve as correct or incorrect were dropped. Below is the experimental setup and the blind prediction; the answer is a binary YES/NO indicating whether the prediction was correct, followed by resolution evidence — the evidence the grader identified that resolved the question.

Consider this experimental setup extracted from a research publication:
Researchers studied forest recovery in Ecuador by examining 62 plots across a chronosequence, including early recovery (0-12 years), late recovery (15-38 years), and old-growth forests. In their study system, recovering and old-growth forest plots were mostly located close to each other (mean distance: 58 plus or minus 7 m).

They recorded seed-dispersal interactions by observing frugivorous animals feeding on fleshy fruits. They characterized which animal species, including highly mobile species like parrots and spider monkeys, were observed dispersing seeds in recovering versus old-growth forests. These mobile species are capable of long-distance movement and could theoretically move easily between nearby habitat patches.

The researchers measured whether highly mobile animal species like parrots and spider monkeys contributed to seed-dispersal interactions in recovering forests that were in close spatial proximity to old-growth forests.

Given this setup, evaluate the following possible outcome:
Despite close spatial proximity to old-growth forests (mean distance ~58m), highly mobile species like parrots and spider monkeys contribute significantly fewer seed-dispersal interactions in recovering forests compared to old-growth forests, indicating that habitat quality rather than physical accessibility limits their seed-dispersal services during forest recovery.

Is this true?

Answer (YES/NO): NO